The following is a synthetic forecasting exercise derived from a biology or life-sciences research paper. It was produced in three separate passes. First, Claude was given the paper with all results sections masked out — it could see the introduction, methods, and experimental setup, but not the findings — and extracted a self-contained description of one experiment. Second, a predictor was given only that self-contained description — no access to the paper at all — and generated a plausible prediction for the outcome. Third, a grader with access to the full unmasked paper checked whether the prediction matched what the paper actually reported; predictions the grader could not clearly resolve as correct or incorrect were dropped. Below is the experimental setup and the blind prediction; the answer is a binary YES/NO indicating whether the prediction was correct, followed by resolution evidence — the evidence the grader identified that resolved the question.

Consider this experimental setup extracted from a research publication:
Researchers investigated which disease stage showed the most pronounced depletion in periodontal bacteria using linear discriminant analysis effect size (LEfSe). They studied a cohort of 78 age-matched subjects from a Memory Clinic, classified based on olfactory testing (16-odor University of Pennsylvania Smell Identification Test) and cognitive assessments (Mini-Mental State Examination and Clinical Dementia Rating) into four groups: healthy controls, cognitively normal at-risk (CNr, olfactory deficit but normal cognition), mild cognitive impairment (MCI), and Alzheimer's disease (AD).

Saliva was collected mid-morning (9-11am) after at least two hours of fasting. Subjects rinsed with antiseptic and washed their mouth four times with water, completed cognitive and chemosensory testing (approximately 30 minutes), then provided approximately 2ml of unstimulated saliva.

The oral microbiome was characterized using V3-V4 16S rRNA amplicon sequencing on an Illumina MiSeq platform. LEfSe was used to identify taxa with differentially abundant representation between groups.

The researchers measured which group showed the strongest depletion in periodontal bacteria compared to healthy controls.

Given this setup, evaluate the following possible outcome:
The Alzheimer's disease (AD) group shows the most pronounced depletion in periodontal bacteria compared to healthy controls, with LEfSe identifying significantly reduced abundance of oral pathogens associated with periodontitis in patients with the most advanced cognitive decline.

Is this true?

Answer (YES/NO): NO